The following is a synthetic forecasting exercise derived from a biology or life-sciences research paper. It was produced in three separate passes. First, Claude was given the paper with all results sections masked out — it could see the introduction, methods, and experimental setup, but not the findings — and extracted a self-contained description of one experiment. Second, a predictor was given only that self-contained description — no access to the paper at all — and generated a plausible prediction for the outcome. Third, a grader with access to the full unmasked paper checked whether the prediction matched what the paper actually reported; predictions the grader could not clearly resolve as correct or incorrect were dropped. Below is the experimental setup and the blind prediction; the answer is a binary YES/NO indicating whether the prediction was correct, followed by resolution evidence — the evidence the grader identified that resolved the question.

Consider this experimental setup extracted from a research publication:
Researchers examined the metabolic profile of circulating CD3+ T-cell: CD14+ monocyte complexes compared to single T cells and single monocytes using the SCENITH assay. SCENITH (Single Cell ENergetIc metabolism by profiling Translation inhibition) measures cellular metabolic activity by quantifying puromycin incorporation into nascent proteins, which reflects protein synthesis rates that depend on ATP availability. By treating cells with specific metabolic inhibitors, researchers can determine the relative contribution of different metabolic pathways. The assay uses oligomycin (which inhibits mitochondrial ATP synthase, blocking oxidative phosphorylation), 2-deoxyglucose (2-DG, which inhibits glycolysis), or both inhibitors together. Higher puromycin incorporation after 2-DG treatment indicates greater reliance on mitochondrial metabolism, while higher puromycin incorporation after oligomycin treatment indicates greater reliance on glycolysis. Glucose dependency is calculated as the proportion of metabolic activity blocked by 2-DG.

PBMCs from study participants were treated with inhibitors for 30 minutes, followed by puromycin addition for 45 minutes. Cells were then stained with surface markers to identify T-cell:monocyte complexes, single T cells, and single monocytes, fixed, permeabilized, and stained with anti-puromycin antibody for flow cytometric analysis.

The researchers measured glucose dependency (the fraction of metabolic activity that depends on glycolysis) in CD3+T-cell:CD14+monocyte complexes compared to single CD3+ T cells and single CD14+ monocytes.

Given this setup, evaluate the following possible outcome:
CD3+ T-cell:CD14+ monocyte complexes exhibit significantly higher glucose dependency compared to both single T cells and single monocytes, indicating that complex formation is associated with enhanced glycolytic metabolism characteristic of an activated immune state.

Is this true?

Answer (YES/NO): NO